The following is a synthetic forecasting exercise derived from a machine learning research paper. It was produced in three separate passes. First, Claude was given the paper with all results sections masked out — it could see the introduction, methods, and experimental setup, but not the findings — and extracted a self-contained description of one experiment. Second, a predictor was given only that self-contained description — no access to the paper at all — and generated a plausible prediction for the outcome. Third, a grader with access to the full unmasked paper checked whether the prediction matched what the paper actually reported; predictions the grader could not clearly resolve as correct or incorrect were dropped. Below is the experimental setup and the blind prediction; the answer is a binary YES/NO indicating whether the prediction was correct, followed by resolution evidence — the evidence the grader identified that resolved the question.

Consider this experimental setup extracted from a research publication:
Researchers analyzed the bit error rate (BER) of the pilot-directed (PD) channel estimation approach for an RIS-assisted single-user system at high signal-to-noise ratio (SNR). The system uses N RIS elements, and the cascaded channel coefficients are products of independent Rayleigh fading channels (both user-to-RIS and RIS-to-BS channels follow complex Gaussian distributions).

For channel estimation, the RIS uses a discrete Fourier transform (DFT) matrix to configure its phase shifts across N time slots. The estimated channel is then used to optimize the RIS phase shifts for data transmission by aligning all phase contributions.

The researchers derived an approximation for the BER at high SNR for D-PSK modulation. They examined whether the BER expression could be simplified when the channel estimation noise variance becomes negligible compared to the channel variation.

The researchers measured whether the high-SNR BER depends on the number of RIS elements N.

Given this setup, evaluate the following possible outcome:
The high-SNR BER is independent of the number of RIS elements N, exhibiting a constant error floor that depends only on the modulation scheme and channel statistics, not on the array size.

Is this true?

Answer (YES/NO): NO